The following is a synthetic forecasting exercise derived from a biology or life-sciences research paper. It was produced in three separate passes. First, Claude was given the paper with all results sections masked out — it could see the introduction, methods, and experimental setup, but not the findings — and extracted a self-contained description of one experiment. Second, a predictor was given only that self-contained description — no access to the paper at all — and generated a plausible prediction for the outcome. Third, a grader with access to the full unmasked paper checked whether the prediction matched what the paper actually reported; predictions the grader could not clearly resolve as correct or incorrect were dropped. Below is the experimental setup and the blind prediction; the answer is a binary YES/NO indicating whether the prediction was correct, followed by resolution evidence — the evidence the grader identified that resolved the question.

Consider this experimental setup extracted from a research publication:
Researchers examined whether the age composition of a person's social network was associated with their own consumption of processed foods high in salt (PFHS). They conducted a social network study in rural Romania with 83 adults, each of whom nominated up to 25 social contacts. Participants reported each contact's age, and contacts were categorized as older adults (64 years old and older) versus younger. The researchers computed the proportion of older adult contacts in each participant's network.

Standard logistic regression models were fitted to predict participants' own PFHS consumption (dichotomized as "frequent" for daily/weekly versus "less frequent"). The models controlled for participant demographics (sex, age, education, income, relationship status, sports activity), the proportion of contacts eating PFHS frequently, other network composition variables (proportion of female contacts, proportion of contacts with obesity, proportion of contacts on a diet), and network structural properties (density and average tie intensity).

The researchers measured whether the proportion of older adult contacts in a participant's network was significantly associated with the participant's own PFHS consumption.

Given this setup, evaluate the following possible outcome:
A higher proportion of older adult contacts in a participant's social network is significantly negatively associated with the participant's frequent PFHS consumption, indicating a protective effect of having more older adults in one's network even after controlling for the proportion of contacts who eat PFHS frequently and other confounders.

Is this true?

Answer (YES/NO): YES